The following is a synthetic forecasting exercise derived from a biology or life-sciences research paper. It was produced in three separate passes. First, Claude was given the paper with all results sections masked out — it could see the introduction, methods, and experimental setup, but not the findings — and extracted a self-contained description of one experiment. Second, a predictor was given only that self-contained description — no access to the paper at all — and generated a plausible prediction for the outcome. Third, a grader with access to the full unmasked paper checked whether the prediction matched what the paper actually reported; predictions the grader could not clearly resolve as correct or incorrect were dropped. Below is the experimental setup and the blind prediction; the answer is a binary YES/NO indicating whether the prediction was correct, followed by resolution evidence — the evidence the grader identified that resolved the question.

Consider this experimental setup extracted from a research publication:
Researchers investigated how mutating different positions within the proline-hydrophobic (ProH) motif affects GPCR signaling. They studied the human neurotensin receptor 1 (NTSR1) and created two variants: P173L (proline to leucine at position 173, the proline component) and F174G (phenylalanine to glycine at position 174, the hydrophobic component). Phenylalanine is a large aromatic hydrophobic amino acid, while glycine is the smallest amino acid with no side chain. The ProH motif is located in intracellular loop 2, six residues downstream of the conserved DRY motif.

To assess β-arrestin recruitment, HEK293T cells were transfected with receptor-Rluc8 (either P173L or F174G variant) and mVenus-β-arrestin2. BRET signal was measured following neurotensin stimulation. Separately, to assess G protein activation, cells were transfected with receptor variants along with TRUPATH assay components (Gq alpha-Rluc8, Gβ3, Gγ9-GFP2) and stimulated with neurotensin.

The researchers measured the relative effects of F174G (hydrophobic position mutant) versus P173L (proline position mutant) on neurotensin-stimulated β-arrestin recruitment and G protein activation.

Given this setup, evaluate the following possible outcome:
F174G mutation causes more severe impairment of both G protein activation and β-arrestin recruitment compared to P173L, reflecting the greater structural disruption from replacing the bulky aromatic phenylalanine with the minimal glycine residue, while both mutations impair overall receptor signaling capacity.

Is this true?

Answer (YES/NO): YES